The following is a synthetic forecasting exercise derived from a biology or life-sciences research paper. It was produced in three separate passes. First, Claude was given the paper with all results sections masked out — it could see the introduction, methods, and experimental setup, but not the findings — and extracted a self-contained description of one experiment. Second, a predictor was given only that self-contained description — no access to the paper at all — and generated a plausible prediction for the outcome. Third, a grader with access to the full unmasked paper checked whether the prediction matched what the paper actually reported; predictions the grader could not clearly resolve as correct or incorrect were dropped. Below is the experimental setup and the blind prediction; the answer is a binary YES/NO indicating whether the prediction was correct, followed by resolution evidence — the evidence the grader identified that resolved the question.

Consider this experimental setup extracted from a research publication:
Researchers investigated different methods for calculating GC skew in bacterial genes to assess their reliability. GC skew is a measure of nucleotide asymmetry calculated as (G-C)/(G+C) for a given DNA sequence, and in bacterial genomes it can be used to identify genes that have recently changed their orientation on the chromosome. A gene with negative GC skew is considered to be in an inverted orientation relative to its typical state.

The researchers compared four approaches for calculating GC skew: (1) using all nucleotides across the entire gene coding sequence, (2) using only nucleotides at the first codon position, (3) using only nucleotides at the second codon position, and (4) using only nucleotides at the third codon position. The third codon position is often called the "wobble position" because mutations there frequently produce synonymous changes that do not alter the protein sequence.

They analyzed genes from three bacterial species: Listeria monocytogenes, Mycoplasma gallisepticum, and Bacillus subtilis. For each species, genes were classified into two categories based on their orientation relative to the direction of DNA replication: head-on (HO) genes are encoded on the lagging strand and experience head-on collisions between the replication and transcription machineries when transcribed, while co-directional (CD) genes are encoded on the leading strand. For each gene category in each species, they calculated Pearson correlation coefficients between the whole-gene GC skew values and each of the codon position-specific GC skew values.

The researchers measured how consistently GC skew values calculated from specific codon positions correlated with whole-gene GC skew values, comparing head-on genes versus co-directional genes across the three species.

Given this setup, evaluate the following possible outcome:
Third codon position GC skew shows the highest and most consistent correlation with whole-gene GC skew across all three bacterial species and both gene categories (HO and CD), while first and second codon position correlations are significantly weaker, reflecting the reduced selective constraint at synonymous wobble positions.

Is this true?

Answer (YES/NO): NO